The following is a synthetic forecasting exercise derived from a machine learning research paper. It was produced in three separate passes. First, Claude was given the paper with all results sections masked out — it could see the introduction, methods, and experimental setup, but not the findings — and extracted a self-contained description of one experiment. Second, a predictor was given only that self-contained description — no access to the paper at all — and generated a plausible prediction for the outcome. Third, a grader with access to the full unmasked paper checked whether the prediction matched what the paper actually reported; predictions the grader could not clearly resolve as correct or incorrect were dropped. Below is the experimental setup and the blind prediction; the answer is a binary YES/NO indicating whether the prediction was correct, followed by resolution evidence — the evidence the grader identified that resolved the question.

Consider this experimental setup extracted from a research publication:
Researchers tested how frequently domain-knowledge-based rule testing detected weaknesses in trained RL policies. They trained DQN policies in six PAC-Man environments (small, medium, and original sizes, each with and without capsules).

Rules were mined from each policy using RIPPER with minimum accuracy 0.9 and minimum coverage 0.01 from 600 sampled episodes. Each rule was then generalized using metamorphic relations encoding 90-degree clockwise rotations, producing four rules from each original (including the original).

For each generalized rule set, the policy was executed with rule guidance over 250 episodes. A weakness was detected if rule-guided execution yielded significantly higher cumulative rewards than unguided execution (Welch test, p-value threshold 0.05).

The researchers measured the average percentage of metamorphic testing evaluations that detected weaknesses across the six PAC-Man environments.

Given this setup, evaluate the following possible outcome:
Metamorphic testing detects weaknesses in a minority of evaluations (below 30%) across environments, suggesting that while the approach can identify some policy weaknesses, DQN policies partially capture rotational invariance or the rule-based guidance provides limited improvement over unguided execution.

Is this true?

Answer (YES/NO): YES